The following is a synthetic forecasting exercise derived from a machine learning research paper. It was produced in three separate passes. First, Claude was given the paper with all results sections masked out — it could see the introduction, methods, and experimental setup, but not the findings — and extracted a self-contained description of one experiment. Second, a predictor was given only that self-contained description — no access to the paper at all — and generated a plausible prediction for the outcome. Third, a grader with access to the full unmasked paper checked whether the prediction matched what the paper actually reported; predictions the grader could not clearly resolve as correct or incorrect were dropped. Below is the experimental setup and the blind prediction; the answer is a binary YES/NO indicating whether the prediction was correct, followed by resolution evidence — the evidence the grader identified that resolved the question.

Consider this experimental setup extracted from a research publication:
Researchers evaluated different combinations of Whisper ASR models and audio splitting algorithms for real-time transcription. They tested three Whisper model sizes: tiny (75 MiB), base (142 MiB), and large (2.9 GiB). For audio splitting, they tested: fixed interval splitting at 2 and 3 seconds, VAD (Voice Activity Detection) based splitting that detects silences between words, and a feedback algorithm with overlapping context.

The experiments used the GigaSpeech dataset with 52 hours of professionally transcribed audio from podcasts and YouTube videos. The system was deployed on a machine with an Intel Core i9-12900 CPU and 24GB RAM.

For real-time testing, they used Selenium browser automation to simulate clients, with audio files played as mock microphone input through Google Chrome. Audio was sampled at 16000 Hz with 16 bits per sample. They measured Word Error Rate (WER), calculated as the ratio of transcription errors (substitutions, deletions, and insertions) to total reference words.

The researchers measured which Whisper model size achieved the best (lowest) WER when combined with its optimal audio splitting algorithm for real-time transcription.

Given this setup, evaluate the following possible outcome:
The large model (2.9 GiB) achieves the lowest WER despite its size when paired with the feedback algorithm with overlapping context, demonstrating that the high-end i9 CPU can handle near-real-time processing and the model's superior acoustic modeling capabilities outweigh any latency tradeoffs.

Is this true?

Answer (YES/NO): NO